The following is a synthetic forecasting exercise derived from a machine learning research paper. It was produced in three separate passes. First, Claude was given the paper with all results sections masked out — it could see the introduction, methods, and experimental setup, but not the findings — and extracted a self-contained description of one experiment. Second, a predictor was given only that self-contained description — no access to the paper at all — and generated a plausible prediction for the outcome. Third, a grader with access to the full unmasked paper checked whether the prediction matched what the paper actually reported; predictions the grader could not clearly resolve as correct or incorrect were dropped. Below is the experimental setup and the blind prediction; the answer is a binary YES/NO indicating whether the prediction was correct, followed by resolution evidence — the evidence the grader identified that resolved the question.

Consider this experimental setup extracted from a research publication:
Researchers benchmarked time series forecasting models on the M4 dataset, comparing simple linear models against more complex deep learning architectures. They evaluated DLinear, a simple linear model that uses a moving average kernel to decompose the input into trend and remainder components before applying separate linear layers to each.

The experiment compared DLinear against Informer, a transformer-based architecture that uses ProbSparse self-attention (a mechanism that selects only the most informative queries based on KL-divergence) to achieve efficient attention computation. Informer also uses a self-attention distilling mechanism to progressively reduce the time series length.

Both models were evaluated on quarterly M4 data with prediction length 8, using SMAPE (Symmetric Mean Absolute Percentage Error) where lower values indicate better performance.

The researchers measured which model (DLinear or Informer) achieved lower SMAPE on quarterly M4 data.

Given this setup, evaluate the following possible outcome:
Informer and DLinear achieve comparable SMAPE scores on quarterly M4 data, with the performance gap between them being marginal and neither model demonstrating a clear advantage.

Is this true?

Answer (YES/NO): NO